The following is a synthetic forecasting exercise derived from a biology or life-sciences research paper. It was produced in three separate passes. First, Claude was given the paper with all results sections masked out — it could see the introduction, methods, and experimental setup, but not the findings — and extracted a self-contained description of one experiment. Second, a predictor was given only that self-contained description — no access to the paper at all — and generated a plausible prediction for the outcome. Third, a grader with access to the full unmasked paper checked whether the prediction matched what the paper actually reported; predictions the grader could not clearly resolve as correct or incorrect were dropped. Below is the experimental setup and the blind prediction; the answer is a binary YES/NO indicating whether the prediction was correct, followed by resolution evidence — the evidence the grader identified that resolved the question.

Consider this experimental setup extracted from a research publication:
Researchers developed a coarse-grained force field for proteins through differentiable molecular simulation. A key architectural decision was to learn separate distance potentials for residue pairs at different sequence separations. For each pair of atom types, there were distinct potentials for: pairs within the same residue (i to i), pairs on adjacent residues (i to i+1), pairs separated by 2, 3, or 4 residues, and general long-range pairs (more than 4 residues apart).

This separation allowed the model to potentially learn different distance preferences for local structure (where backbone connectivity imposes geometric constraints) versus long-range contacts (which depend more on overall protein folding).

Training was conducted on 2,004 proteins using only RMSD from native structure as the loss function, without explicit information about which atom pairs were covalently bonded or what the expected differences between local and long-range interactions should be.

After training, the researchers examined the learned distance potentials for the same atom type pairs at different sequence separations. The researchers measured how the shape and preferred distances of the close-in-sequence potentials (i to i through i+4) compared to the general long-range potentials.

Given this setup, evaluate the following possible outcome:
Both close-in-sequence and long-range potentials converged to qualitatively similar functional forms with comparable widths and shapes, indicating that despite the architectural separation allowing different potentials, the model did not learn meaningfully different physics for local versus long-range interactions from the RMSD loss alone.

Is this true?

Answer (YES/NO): NO